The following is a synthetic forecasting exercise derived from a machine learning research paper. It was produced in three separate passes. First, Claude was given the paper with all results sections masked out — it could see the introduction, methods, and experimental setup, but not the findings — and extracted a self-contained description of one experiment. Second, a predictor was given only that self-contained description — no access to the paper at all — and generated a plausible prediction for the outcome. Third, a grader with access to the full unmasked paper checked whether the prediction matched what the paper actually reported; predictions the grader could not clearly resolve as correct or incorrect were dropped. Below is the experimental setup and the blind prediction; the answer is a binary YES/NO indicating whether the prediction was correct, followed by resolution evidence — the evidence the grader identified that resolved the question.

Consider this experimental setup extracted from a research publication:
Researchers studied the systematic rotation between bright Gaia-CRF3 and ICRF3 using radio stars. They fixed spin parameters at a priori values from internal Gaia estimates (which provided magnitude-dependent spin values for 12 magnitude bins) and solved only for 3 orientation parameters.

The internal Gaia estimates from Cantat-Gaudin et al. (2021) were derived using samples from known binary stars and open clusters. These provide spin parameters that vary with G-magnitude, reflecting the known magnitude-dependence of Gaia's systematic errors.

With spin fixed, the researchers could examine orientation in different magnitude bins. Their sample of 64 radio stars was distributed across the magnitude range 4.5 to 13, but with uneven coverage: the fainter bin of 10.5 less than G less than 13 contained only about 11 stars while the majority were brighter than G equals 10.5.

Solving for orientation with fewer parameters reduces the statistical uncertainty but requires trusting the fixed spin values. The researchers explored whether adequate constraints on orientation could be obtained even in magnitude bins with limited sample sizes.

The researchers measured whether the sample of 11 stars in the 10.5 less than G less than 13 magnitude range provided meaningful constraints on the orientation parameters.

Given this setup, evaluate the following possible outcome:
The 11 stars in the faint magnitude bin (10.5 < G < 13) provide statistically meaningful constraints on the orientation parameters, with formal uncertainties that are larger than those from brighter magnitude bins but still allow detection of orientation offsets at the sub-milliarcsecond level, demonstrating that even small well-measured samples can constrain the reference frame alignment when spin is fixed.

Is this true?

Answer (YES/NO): NO